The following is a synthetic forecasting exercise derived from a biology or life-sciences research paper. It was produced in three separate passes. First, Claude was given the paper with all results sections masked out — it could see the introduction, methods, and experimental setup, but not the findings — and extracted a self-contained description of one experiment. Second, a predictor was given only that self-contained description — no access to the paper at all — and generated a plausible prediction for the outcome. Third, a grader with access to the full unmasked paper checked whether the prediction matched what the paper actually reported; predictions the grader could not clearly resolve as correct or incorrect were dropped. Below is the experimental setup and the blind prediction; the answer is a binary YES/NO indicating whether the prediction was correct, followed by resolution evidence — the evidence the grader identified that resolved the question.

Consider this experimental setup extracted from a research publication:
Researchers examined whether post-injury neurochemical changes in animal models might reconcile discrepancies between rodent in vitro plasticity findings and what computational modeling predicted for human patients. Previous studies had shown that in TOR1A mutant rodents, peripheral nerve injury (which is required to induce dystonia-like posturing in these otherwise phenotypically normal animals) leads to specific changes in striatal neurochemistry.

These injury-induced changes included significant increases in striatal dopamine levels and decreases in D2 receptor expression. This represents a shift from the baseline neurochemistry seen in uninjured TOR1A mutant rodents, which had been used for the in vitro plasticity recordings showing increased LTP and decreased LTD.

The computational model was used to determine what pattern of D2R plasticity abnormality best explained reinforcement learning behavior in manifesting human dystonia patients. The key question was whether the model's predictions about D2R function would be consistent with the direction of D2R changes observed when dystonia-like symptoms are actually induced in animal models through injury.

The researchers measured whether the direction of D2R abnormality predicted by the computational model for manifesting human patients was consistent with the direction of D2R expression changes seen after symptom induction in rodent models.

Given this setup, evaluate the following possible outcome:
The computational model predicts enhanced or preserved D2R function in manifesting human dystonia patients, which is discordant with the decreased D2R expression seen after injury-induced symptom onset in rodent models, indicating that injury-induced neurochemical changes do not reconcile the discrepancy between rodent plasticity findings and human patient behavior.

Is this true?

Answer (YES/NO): NO